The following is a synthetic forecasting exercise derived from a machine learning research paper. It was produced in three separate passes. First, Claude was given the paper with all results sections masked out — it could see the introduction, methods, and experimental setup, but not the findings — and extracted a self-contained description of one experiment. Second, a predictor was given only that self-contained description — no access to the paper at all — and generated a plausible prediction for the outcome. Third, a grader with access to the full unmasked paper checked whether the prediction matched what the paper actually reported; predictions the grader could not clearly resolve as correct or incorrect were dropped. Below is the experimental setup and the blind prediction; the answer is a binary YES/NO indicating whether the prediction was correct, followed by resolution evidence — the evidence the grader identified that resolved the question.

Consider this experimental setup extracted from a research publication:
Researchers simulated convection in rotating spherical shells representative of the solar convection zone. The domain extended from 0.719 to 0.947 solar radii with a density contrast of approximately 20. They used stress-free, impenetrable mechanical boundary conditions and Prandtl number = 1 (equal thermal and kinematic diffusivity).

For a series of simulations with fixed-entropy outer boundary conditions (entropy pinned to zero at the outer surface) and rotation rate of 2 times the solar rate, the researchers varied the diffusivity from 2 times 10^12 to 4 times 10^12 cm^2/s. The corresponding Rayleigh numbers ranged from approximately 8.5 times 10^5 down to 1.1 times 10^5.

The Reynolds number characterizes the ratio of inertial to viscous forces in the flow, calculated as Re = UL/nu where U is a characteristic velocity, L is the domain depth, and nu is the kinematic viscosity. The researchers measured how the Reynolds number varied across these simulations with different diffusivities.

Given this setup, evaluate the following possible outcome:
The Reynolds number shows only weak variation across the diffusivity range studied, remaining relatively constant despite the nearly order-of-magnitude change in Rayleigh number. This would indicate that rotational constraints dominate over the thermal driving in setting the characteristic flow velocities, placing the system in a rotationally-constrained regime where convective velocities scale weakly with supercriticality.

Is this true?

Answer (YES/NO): NO